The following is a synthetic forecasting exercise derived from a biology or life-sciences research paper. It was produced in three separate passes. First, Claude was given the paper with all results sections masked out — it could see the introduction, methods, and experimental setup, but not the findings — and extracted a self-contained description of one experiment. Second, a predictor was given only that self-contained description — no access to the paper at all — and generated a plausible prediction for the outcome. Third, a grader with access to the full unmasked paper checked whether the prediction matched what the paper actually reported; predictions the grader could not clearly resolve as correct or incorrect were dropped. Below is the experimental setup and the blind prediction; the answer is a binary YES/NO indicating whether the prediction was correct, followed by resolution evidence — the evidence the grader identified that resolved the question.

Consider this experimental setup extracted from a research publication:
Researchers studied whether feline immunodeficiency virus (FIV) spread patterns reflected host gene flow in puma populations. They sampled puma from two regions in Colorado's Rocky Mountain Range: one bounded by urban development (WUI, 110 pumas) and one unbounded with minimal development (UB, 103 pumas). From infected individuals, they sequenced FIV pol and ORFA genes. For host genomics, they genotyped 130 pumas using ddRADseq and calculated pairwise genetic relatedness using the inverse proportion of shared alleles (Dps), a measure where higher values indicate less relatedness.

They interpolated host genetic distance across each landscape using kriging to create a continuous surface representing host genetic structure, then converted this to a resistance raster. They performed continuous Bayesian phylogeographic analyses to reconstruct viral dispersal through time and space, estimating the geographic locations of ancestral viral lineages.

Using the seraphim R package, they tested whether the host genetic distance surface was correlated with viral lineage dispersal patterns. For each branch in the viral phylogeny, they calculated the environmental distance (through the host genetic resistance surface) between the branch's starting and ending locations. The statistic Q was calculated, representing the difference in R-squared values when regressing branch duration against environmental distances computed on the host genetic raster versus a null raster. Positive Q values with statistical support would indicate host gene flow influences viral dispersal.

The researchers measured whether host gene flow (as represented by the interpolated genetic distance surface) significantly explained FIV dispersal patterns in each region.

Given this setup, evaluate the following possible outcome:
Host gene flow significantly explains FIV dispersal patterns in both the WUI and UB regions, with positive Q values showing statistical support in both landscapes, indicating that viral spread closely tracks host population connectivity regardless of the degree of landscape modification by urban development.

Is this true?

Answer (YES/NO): NO